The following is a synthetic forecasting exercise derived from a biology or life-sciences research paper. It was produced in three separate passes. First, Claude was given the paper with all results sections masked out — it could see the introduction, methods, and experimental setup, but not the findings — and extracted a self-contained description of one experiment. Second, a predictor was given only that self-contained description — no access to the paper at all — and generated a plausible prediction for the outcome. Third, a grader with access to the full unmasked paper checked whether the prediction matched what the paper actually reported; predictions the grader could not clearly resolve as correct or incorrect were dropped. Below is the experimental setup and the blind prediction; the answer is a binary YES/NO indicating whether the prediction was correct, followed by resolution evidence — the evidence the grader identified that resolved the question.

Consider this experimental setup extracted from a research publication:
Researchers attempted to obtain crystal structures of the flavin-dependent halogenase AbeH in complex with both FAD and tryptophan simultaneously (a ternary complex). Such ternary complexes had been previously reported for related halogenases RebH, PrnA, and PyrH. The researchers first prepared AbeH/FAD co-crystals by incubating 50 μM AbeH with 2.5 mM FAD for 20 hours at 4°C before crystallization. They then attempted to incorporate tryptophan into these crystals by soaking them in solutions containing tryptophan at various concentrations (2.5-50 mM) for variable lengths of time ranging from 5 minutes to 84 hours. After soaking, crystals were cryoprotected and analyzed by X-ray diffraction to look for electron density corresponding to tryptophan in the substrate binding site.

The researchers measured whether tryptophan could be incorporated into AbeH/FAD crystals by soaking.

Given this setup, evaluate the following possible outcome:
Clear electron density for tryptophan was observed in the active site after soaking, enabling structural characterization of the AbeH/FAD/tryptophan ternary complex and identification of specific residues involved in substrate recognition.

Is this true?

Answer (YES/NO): NO